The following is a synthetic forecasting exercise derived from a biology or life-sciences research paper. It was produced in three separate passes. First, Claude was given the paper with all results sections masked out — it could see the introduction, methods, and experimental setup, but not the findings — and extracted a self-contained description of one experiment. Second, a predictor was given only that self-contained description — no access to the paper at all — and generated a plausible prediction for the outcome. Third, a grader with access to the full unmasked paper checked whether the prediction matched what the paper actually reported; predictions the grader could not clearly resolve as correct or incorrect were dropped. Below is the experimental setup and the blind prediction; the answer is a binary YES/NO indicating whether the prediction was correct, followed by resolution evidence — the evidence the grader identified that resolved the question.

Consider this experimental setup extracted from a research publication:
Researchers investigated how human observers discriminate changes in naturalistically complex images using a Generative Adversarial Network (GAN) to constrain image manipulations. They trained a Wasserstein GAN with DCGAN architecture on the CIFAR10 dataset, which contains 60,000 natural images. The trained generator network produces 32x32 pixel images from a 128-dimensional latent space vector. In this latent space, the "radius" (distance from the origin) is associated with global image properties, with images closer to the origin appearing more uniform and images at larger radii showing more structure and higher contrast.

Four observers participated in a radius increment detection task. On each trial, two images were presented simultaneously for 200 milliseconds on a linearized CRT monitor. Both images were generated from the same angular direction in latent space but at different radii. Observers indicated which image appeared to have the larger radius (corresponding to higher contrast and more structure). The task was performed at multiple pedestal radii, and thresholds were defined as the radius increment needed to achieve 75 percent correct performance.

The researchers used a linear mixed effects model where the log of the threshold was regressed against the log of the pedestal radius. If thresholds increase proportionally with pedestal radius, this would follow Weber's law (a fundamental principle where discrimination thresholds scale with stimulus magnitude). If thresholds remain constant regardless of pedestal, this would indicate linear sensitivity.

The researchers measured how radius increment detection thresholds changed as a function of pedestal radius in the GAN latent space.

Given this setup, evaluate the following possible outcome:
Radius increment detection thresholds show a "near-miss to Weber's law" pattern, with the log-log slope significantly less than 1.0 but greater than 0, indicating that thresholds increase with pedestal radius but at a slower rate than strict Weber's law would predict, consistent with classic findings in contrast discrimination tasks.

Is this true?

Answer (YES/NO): YES